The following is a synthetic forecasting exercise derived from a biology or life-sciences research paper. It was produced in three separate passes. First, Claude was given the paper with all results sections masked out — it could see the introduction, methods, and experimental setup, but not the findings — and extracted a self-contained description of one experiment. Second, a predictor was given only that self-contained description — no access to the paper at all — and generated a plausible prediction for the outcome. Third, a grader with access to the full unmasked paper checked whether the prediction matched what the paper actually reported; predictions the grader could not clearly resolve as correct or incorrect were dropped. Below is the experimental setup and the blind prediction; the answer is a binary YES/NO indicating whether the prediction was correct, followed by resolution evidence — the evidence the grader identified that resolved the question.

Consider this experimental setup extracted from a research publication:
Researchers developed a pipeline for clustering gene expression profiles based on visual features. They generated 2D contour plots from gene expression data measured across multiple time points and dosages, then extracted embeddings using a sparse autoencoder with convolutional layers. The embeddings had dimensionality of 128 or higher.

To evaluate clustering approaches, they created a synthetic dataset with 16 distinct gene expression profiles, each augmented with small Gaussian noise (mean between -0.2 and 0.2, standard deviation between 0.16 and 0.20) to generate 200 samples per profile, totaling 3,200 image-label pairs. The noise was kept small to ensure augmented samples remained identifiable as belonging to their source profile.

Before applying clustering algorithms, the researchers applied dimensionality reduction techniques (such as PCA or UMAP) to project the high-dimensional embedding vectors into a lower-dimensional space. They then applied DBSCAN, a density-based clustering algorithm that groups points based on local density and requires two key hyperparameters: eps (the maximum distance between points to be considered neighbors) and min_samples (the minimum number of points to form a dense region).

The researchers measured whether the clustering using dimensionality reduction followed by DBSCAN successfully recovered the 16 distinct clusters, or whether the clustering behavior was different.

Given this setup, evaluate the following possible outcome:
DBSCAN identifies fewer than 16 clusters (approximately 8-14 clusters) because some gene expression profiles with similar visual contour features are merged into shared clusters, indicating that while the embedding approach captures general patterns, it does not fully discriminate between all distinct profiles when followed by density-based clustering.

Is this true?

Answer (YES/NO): NO